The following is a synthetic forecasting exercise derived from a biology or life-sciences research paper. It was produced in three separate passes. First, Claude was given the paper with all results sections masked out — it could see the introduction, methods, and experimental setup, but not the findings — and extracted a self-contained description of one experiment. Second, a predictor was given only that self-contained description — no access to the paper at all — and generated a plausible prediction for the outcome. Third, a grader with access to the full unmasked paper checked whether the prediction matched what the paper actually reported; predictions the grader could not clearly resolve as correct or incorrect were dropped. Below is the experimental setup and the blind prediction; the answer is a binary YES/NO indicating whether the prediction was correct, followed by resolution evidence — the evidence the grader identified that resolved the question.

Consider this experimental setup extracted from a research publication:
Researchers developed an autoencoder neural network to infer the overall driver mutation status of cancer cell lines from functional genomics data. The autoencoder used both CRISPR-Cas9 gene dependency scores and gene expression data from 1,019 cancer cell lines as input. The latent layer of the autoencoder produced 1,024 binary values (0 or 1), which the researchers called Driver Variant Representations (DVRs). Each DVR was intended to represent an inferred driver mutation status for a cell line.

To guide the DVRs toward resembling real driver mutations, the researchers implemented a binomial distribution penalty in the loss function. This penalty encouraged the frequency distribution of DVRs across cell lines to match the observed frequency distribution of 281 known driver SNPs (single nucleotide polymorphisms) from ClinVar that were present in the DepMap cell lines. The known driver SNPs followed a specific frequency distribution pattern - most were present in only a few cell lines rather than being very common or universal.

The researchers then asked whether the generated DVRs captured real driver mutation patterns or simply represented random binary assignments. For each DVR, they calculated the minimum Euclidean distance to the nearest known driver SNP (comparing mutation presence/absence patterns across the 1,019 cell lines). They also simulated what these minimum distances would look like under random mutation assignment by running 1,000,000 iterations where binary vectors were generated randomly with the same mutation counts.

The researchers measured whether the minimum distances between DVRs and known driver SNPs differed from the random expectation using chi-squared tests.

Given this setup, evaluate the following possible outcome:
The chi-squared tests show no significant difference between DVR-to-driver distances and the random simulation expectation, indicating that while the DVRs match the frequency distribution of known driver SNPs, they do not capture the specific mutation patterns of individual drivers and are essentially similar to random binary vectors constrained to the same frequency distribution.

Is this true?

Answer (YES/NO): NO